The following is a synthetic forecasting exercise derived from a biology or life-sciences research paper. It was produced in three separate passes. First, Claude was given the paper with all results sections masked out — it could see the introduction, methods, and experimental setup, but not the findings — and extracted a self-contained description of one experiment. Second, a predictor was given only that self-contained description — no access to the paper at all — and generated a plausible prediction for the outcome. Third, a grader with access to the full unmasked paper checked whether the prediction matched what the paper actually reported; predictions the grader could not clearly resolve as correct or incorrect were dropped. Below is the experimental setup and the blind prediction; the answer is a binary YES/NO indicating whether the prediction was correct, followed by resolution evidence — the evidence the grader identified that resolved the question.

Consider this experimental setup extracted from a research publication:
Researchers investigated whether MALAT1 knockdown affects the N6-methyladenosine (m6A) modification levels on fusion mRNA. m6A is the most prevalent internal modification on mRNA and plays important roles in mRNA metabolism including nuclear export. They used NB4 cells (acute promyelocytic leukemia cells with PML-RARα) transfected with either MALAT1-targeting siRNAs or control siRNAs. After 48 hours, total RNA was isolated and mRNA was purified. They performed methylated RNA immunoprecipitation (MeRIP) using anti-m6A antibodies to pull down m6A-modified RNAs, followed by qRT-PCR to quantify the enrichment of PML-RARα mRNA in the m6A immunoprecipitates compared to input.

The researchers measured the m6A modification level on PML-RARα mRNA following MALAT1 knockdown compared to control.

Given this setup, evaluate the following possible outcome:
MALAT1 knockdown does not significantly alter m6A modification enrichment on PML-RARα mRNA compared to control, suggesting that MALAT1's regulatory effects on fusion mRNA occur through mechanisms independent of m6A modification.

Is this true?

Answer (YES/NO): NO